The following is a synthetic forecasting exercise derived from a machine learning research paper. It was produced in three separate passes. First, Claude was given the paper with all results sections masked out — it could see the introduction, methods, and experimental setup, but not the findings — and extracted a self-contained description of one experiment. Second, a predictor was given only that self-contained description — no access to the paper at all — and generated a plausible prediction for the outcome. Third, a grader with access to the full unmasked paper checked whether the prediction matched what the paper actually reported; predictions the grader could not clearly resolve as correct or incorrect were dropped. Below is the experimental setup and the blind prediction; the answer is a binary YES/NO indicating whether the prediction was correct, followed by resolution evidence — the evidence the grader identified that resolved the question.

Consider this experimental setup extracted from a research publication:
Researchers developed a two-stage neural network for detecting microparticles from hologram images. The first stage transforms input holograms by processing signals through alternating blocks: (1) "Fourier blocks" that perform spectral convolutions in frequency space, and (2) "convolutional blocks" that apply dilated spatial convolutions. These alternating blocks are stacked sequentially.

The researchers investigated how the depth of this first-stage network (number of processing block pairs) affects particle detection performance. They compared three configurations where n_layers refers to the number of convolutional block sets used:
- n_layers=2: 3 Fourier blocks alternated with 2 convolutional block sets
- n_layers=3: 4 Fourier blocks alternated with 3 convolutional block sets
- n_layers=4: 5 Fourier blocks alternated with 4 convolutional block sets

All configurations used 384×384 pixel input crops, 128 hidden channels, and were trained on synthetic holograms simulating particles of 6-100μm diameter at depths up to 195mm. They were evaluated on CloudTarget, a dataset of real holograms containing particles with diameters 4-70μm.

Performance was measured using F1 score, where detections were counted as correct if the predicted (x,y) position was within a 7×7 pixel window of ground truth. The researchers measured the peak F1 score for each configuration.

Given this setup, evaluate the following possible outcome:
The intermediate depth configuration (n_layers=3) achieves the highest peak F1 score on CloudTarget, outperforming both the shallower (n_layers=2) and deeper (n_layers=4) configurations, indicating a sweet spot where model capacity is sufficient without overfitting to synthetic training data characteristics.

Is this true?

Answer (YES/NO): NO